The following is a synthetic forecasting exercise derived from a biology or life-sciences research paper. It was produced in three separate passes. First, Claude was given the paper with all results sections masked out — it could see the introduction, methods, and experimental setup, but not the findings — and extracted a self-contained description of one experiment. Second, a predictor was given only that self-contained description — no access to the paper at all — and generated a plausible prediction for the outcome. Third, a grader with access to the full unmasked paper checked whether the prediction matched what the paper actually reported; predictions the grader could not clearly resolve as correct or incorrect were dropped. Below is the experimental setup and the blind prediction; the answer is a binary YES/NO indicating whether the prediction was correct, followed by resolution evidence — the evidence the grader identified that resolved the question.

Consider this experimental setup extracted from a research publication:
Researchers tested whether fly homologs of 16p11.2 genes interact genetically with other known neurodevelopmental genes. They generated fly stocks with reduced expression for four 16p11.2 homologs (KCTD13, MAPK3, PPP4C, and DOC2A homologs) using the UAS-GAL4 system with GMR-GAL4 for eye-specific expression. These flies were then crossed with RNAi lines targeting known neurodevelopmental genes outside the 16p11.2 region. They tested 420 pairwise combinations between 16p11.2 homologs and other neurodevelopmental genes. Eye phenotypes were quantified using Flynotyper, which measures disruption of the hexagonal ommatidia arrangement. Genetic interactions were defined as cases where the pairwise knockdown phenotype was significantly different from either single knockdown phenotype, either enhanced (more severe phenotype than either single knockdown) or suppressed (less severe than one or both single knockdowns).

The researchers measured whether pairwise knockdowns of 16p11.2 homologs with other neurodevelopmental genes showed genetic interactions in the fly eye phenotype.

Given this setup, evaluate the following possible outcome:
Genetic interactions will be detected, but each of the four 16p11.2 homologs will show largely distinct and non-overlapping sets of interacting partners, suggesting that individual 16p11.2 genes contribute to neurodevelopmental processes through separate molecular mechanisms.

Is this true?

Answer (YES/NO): NO